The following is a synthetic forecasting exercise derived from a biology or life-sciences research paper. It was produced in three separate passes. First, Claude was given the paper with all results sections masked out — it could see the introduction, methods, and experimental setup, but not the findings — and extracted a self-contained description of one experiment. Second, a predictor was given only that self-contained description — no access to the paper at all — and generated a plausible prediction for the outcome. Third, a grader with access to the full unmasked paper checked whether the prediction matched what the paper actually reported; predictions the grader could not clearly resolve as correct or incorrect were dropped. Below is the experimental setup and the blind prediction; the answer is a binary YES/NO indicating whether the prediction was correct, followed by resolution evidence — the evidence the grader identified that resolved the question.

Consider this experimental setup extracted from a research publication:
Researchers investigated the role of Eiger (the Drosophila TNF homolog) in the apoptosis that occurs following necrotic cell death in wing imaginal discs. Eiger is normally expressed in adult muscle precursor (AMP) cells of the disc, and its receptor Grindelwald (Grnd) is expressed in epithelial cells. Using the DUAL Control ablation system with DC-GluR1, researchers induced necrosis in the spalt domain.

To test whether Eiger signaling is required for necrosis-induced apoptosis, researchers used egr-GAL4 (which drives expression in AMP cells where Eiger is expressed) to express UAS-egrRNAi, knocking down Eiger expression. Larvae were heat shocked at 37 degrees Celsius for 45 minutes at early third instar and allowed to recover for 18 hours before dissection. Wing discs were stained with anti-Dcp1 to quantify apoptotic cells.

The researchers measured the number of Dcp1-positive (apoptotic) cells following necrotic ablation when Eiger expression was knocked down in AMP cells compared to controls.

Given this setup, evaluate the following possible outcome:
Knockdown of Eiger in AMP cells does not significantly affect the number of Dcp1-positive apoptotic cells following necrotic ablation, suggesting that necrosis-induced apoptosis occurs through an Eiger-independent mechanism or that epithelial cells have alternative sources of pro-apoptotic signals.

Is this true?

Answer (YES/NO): YES